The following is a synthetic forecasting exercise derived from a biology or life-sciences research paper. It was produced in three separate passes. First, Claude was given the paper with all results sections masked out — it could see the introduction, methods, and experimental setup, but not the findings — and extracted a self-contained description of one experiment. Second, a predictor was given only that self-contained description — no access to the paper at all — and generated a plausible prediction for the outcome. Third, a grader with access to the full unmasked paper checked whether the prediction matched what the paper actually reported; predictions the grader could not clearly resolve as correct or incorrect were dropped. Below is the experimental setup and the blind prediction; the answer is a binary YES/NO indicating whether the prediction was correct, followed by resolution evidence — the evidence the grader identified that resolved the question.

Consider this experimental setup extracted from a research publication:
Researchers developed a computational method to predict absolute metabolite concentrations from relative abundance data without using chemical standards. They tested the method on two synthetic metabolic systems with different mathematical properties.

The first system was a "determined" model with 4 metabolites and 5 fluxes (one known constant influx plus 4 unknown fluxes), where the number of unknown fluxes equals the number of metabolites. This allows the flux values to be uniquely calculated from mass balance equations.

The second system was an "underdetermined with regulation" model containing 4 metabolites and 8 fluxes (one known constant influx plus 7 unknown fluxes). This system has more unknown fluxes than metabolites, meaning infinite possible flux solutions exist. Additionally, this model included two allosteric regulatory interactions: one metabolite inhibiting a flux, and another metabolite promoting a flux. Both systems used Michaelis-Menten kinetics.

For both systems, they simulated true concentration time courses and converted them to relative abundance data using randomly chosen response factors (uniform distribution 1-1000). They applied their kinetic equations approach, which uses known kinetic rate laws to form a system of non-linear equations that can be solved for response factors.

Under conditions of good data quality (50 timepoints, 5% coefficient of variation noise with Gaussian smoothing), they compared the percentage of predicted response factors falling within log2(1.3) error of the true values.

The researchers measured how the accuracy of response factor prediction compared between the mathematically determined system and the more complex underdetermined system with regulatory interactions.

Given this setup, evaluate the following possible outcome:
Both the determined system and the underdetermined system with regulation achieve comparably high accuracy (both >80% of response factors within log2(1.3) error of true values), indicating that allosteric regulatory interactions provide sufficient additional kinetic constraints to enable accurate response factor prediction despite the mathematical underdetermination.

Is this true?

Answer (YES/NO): NO